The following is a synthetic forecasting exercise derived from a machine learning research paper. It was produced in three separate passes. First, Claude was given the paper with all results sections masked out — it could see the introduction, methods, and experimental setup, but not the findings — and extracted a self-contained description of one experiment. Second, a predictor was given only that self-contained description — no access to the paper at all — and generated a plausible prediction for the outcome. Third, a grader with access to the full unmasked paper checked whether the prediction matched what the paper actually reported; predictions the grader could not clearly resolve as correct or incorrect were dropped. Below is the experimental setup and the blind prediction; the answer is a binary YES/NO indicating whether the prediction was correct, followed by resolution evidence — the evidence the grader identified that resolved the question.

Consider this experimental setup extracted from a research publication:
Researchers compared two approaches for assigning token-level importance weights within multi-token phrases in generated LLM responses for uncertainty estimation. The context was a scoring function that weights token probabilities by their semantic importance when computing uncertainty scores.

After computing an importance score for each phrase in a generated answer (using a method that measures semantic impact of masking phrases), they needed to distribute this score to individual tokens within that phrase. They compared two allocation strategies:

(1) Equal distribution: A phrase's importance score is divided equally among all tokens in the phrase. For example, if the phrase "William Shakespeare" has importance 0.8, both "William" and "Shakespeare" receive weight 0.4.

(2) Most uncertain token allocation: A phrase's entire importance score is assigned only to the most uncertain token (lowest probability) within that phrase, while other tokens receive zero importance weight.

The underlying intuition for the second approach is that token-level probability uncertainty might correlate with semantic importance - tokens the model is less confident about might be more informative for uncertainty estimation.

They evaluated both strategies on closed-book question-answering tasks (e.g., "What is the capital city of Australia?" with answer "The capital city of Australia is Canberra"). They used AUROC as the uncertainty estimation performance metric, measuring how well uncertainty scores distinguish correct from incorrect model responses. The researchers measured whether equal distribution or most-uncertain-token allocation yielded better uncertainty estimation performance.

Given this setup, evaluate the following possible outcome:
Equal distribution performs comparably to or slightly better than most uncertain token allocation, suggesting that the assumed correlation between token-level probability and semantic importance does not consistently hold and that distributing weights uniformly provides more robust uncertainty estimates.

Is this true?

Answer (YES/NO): YES